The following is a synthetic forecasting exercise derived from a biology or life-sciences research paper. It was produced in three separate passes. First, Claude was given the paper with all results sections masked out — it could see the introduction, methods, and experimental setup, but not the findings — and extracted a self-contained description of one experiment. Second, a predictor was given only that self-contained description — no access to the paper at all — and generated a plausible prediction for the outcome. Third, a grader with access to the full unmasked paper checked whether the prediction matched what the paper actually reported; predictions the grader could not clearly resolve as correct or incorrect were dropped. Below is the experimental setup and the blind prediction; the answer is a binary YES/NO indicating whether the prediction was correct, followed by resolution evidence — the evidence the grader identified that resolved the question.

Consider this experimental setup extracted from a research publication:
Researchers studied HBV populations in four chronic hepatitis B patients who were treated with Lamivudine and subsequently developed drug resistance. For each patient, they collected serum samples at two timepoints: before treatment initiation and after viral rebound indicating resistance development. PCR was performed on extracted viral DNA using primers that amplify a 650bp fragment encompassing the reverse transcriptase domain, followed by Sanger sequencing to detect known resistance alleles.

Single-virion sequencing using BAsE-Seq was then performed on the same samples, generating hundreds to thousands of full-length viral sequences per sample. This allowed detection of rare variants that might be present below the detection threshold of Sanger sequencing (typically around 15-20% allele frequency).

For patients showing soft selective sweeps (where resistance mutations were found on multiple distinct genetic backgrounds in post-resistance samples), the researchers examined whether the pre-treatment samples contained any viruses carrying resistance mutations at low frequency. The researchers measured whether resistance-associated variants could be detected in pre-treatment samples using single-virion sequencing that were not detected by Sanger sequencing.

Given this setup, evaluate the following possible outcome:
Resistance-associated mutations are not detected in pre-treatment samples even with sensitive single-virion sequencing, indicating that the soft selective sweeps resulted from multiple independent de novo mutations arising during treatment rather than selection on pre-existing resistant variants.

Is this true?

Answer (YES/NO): NO